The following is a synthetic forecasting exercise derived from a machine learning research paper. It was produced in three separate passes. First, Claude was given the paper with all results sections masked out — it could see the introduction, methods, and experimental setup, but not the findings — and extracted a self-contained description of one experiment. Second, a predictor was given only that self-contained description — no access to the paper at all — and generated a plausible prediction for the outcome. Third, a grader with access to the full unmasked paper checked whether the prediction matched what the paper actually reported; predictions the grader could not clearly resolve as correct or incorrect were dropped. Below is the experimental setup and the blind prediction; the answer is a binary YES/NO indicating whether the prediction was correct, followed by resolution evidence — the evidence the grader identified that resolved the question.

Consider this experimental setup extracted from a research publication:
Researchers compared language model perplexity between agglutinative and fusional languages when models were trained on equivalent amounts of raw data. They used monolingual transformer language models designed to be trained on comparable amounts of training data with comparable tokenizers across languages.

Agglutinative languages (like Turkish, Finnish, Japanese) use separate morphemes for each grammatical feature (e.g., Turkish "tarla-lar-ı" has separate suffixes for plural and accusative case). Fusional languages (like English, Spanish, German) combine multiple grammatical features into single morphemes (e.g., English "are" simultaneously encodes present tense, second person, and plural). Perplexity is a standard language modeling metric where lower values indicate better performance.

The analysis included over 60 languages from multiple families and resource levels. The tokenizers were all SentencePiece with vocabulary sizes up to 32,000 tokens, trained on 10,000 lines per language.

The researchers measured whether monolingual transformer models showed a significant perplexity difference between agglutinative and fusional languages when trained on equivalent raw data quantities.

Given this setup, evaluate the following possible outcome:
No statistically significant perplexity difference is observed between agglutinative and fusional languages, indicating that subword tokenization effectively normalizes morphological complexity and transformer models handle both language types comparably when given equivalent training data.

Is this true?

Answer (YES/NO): NO